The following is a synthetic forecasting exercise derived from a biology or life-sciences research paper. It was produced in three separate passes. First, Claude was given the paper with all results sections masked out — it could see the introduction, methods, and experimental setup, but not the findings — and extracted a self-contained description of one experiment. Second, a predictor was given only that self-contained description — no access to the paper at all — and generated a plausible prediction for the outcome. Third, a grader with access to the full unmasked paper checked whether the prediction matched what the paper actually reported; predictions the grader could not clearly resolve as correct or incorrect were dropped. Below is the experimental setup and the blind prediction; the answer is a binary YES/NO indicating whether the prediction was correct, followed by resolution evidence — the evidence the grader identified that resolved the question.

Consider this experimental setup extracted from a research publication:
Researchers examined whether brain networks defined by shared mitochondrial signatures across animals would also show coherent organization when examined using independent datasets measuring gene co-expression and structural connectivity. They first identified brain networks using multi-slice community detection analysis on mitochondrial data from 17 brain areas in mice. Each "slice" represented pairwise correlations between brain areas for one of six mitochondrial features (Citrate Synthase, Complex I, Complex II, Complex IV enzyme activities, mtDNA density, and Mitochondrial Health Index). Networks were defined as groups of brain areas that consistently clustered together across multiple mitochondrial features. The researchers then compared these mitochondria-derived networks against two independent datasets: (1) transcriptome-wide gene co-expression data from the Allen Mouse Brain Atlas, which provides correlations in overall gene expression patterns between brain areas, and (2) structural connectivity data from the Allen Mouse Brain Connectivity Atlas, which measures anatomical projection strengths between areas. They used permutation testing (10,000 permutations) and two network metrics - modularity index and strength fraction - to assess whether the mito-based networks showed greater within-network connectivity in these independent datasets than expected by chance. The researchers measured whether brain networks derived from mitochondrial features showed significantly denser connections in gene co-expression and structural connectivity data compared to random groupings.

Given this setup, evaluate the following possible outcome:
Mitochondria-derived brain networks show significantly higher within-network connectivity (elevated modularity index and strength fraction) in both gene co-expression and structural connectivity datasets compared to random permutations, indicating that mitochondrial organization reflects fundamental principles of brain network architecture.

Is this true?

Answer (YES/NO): YES